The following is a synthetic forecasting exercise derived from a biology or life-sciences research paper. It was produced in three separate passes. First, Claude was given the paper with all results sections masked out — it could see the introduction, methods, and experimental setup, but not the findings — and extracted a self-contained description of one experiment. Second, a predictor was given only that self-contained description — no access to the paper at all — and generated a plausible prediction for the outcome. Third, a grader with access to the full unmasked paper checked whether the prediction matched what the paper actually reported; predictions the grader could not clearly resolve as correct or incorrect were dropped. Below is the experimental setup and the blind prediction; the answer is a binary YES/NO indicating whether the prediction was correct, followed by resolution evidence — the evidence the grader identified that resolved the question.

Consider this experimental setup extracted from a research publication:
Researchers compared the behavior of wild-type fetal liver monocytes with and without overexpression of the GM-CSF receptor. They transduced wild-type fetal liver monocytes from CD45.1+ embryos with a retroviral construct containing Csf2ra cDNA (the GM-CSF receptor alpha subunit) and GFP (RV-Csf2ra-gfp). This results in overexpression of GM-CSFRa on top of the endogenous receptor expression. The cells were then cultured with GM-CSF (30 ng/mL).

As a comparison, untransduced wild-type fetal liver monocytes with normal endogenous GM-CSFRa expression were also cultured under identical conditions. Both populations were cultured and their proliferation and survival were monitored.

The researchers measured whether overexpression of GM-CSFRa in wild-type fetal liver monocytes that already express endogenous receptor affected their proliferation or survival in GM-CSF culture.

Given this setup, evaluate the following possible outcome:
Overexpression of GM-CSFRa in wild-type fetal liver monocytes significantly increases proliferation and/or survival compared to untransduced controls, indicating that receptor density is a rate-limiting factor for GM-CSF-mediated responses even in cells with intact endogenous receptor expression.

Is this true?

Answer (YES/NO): NO